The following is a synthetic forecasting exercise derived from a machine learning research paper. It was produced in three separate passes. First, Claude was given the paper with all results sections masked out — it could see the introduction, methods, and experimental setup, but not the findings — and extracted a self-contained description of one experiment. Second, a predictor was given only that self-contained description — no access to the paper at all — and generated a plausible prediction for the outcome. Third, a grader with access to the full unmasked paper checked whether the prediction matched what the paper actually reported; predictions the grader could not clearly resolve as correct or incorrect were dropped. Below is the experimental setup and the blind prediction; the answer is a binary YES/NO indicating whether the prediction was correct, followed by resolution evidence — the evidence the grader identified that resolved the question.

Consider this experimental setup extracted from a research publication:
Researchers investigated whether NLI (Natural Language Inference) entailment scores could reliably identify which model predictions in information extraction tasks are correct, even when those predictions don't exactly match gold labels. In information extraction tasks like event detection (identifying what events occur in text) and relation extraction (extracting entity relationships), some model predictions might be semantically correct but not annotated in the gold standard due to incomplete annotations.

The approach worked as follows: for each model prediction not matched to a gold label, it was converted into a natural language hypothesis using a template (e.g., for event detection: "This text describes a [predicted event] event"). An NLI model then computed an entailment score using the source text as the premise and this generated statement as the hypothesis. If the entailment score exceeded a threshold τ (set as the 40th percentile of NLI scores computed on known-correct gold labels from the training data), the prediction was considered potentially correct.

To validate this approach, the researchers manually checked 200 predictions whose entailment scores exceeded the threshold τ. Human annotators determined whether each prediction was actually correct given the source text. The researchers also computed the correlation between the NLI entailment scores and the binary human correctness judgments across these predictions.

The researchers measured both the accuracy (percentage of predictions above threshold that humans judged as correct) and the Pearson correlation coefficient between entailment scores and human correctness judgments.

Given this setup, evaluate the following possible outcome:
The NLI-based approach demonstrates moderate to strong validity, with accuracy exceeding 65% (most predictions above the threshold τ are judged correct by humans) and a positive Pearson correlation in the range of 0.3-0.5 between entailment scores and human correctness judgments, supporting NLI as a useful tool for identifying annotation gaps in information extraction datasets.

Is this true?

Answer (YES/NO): NO